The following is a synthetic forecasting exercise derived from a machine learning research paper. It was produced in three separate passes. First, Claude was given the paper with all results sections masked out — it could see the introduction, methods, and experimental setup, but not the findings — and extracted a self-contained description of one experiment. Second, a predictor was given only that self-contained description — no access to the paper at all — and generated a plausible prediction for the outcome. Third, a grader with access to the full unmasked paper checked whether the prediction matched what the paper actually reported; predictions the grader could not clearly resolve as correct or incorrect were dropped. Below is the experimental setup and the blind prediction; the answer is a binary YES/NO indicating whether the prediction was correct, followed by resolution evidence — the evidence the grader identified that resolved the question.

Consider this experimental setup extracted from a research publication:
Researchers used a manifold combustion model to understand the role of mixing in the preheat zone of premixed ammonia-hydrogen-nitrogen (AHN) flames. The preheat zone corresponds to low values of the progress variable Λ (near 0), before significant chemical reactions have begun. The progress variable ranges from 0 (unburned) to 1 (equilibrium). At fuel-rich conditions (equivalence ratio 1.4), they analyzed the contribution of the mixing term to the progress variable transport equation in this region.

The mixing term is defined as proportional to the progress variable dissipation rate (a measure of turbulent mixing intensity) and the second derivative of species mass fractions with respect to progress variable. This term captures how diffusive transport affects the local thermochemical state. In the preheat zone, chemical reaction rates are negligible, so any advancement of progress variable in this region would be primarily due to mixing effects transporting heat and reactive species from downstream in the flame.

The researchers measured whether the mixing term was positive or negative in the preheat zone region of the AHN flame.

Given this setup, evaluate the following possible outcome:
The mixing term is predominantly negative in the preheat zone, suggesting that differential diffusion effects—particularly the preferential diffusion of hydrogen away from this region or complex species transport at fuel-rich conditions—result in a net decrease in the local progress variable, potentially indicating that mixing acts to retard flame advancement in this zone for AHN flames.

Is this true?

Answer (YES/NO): NO